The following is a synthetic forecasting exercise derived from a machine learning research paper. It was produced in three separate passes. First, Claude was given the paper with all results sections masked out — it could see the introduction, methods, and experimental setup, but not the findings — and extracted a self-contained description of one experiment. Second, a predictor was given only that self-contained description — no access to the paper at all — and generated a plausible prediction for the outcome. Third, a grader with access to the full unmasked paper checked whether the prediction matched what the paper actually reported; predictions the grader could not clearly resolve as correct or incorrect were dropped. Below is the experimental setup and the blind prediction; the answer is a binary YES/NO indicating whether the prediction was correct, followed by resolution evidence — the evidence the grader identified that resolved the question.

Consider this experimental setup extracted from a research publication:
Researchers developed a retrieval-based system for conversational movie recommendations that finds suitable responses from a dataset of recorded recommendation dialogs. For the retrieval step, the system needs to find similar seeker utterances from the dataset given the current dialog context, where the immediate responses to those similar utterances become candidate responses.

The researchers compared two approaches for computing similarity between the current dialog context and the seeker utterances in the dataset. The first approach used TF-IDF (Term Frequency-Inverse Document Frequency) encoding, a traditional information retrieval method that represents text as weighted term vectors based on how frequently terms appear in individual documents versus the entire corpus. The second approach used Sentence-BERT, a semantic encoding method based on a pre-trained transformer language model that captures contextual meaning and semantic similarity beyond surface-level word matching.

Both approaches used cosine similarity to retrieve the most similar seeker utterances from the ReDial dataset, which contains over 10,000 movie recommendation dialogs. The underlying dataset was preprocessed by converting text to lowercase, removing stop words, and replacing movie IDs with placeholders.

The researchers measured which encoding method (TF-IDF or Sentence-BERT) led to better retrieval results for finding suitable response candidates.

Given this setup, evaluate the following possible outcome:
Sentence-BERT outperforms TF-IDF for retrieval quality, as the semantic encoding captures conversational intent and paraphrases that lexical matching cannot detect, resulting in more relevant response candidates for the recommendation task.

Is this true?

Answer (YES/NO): NO